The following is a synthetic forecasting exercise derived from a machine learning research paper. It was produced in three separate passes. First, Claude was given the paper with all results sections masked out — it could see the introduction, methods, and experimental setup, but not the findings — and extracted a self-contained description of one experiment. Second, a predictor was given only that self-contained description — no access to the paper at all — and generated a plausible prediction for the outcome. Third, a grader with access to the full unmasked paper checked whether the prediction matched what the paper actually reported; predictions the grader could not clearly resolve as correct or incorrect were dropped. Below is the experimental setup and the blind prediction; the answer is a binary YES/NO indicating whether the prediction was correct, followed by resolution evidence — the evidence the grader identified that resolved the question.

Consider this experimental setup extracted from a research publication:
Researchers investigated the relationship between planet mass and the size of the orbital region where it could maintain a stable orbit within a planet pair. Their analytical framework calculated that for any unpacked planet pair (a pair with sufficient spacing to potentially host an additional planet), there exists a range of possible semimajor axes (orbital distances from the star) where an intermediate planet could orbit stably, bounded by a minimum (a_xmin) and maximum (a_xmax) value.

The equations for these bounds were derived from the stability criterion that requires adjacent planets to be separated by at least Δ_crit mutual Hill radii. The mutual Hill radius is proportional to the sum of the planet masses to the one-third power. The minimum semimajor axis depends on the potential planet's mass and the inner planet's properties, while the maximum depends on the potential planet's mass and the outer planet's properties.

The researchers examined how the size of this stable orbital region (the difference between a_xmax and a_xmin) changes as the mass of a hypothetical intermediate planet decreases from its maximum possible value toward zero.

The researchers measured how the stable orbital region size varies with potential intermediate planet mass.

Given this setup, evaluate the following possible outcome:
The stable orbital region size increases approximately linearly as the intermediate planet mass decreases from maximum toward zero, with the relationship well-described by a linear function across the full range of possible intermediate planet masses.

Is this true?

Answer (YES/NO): NO